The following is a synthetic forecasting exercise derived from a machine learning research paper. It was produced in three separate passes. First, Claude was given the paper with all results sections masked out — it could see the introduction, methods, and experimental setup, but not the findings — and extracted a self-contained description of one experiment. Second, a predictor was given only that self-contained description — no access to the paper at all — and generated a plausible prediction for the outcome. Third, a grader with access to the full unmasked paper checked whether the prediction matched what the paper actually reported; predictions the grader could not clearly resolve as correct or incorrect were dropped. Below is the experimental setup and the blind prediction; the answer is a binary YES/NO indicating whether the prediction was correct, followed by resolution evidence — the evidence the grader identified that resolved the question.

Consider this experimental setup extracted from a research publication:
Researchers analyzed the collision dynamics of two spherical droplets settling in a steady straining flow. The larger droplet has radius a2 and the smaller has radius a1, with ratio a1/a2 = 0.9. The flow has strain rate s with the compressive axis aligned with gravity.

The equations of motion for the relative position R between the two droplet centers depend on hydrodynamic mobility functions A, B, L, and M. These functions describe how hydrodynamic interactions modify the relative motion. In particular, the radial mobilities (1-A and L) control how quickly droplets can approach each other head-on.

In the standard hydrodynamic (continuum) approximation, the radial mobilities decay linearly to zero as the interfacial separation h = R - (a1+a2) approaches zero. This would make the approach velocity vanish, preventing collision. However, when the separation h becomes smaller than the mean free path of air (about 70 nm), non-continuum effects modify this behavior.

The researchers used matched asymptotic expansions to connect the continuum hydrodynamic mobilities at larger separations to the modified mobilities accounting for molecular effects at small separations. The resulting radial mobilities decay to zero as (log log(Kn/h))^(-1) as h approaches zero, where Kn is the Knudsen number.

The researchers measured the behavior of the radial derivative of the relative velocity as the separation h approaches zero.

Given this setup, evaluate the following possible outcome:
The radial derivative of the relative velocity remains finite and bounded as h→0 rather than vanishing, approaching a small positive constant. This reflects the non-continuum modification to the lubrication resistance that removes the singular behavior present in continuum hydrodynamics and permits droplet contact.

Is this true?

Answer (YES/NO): NO